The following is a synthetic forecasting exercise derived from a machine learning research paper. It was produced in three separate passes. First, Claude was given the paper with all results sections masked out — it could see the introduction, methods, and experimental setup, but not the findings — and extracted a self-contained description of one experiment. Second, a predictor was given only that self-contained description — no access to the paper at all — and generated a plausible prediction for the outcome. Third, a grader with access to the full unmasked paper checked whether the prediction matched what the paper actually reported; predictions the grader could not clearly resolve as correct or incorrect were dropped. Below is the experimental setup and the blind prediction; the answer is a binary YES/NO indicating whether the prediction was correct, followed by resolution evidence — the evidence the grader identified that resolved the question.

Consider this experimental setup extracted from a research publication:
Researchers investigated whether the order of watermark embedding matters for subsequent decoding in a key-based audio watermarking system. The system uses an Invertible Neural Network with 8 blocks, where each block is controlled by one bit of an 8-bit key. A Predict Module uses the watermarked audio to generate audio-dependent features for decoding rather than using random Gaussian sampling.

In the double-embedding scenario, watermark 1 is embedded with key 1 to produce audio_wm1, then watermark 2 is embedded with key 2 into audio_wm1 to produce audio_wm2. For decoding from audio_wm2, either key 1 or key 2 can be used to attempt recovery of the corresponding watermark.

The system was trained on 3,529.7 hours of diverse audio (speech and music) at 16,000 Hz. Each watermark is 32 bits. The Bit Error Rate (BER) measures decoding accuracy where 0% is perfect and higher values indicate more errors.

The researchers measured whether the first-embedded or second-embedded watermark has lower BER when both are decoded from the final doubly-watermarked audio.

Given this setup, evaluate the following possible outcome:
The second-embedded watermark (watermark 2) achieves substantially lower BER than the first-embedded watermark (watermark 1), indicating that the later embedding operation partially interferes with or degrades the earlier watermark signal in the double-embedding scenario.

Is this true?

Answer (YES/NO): NO